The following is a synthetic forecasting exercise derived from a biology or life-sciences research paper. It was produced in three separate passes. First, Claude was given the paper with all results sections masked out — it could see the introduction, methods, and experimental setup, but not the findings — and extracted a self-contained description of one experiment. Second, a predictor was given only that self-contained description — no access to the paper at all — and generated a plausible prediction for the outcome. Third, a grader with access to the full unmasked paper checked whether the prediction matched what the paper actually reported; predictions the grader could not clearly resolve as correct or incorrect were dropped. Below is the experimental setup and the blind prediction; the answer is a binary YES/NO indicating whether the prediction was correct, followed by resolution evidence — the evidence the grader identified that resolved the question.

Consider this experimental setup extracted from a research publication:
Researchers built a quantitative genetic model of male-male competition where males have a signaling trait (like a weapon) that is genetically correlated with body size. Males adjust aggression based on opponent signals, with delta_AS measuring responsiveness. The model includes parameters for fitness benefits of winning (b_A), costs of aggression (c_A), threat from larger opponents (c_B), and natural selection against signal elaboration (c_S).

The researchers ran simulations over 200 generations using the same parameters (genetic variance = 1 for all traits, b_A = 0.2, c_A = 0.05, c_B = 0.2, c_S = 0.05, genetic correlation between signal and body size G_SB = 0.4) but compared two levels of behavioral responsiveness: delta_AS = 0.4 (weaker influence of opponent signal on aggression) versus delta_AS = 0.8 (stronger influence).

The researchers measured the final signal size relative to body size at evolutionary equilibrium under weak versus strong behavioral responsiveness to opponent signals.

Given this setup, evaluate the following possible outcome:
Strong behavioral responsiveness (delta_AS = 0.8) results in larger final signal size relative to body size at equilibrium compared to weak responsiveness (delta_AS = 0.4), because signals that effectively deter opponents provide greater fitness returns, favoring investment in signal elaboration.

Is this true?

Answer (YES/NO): YES